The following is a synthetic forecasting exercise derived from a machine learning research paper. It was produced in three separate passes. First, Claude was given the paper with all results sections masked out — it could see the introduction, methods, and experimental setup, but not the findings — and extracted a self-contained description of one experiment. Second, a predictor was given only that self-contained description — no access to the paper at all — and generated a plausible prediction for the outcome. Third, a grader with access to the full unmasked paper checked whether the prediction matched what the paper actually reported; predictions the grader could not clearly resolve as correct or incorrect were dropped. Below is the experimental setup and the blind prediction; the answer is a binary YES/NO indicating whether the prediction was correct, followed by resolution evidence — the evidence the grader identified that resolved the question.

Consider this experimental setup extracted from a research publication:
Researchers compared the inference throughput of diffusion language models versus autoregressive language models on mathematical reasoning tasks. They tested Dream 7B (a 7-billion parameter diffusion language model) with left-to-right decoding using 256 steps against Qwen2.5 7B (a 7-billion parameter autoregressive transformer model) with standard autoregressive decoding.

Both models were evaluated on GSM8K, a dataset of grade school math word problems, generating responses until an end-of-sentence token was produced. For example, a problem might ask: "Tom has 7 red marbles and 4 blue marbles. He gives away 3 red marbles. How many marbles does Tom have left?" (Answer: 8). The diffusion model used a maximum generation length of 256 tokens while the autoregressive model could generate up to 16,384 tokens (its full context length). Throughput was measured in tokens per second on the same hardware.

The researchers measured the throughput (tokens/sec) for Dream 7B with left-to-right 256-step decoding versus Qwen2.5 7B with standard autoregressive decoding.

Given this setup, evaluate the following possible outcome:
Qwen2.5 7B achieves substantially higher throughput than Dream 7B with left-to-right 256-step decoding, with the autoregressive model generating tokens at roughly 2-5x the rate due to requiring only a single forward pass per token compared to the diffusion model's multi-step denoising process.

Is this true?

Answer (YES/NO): YES